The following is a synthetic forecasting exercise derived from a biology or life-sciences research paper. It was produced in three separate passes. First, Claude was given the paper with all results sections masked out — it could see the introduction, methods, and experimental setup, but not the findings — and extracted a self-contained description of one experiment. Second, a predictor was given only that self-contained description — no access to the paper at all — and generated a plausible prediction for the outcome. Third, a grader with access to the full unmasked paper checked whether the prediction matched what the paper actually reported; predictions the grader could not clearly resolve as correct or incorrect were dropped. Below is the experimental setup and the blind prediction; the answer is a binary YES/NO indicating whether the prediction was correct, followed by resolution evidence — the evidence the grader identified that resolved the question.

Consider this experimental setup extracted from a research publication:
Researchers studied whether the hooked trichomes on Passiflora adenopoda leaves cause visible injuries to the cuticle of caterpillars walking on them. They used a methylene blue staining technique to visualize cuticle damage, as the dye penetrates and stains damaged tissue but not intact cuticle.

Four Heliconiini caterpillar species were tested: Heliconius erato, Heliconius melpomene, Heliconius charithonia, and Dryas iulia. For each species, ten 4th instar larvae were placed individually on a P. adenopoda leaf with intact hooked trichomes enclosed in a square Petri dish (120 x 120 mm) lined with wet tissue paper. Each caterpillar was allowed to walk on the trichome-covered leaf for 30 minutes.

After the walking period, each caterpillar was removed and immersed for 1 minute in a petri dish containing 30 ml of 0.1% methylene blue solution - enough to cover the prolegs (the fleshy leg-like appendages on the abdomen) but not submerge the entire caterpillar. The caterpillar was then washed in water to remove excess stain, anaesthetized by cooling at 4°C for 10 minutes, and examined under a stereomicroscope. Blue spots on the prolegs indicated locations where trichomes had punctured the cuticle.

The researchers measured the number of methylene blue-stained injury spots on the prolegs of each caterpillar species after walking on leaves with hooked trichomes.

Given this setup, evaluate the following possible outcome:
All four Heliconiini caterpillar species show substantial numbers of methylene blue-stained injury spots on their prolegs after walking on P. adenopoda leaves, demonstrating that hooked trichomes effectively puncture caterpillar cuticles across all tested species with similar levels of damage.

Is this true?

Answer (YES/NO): NO